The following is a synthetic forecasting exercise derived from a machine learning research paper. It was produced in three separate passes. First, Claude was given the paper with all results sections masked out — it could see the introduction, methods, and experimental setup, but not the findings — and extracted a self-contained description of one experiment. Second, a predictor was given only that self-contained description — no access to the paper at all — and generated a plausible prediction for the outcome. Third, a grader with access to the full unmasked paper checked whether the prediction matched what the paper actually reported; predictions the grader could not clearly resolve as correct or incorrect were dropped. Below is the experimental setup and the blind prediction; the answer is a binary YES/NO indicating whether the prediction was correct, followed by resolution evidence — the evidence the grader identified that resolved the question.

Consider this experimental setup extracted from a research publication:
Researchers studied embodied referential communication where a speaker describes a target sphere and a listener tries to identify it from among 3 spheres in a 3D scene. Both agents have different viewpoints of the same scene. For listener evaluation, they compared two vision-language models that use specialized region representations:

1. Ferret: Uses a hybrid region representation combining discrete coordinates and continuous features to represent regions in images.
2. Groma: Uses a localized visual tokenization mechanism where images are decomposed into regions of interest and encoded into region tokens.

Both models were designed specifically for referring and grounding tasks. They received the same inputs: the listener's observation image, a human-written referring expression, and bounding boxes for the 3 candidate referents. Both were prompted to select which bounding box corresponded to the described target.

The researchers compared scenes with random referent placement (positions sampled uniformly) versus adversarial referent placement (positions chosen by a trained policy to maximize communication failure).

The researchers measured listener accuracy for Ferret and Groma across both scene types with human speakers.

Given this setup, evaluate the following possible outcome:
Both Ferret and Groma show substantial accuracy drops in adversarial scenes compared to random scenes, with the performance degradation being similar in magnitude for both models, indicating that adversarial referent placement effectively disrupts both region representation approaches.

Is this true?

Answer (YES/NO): NO